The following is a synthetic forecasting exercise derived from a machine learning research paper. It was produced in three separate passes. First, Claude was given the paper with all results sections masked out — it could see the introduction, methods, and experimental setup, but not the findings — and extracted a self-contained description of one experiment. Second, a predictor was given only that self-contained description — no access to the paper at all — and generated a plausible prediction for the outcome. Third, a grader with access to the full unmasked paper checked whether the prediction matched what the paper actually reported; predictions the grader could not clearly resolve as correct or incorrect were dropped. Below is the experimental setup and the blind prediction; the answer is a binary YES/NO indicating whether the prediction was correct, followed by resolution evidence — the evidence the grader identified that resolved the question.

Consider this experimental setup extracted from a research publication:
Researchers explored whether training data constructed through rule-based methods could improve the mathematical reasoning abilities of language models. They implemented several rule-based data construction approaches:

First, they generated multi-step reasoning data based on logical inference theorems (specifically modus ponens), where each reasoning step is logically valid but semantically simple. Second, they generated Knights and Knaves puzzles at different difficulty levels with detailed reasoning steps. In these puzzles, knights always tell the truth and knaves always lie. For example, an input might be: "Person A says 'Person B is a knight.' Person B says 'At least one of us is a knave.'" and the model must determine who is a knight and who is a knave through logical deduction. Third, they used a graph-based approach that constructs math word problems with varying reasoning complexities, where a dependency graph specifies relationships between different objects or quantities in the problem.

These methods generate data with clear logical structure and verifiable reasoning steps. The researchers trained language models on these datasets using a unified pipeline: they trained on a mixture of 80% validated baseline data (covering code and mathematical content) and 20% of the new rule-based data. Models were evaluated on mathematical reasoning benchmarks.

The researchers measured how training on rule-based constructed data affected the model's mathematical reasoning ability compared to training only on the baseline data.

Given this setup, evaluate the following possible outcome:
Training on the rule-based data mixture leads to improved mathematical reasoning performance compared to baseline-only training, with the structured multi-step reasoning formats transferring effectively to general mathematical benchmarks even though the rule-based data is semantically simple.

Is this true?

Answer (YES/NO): NO